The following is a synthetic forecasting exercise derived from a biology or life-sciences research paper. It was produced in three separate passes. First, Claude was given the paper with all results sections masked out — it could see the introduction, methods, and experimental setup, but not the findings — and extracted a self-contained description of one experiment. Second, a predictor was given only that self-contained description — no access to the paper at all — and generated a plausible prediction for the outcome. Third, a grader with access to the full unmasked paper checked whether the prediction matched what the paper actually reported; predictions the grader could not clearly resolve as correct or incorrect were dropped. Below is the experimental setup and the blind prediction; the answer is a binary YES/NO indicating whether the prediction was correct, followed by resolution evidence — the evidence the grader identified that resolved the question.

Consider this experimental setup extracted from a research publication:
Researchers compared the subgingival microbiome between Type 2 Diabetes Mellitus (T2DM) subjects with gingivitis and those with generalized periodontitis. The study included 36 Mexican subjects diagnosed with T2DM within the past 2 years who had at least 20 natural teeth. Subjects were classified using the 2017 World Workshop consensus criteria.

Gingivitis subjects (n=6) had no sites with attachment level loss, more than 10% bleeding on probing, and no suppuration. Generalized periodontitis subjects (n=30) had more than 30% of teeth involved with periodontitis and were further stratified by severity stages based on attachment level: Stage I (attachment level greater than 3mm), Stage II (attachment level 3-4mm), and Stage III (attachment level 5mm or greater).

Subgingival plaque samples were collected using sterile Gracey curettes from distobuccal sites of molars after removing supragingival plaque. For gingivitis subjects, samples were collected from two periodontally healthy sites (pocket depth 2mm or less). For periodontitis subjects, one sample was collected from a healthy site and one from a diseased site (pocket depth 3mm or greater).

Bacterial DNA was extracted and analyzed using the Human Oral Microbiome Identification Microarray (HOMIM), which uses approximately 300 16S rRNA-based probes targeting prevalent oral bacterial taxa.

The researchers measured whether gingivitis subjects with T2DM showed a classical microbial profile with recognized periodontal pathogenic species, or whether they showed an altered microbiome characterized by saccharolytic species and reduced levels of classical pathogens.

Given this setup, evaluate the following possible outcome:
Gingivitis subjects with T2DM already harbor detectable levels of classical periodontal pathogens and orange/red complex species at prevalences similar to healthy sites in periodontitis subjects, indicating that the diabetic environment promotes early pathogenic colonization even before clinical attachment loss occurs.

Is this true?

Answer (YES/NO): NO